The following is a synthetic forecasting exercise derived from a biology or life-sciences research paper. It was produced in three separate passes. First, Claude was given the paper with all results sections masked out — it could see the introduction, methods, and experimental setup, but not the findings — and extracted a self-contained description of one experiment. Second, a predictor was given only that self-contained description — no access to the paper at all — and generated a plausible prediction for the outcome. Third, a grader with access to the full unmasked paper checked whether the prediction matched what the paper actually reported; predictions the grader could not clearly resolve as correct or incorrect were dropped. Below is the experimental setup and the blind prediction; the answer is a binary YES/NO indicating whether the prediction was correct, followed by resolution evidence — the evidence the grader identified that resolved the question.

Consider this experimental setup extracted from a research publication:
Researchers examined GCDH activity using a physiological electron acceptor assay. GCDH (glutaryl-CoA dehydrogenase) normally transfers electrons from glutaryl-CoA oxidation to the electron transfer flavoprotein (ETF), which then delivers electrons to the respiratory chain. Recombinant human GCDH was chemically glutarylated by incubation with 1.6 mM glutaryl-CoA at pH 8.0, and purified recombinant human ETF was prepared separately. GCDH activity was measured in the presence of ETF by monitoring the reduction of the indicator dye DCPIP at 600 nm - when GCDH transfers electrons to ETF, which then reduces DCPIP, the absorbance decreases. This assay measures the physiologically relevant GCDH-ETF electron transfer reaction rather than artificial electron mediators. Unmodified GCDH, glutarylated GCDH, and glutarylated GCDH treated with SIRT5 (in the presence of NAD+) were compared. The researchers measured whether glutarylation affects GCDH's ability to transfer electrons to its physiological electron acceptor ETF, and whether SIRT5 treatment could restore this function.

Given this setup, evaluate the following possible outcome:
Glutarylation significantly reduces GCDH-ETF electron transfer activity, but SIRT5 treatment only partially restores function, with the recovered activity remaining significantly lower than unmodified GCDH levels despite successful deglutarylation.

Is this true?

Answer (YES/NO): YES